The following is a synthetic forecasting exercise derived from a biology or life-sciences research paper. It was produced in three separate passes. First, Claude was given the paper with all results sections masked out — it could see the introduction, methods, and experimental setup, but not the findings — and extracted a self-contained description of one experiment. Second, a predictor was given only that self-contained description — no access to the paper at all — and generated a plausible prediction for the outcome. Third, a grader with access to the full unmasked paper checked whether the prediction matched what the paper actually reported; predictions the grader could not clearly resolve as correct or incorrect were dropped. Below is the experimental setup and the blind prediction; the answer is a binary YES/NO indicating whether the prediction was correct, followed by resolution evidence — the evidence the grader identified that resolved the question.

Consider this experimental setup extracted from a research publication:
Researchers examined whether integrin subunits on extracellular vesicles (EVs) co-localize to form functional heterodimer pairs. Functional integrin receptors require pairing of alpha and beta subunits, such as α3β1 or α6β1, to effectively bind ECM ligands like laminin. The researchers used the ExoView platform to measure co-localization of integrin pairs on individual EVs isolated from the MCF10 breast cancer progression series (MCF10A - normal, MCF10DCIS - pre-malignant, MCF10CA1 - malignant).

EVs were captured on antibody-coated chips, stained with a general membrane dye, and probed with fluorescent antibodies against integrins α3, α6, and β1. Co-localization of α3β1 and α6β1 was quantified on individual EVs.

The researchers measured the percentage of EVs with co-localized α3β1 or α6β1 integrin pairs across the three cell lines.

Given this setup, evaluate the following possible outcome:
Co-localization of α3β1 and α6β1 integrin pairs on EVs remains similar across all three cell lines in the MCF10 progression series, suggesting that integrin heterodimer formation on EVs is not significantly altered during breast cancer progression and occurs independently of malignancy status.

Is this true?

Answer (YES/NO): NO